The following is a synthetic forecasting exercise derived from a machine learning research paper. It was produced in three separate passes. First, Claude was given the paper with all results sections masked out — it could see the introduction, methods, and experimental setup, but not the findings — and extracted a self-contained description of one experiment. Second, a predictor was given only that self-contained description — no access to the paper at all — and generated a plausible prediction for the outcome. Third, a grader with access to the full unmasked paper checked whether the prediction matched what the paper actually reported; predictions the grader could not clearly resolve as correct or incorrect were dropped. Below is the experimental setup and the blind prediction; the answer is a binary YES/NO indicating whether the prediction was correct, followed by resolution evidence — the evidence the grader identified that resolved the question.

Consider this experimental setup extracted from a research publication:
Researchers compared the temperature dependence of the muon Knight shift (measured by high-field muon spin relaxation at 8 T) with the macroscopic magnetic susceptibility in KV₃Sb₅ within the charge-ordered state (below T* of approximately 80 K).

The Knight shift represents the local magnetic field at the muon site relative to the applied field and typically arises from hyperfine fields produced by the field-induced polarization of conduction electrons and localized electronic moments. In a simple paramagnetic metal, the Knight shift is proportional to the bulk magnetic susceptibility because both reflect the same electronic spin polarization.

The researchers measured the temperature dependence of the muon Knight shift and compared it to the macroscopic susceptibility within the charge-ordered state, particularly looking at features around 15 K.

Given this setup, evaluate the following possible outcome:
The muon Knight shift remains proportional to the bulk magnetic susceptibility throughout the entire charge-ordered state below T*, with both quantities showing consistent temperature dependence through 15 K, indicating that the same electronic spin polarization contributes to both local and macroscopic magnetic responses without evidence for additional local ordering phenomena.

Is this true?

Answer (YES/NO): NO